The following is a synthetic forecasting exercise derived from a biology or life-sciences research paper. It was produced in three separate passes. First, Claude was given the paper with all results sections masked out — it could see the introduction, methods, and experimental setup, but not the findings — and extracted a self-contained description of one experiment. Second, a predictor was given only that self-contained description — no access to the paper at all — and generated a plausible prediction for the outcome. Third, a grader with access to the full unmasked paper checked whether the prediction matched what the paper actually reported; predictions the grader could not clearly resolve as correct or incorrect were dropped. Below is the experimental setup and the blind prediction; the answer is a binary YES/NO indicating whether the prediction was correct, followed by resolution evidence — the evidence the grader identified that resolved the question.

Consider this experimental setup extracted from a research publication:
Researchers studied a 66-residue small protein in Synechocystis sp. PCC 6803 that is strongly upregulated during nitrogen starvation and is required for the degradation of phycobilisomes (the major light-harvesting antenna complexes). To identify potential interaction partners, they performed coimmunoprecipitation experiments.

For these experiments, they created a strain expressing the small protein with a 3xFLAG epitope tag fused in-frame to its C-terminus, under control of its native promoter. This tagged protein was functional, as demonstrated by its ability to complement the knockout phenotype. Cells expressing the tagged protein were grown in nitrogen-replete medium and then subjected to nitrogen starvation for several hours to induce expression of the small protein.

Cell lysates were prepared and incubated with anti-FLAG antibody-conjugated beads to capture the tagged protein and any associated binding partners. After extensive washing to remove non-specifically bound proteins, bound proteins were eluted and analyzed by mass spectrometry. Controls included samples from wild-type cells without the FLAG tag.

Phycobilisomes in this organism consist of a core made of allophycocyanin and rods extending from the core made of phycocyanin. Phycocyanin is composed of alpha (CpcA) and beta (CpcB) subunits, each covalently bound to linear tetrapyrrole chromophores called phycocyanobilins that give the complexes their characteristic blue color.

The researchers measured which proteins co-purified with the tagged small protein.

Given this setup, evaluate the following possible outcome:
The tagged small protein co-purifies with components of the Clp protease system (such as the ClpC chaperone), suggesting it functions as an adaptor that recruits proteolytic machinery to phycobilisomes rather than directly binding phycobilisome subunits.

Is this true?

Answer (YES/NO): NO